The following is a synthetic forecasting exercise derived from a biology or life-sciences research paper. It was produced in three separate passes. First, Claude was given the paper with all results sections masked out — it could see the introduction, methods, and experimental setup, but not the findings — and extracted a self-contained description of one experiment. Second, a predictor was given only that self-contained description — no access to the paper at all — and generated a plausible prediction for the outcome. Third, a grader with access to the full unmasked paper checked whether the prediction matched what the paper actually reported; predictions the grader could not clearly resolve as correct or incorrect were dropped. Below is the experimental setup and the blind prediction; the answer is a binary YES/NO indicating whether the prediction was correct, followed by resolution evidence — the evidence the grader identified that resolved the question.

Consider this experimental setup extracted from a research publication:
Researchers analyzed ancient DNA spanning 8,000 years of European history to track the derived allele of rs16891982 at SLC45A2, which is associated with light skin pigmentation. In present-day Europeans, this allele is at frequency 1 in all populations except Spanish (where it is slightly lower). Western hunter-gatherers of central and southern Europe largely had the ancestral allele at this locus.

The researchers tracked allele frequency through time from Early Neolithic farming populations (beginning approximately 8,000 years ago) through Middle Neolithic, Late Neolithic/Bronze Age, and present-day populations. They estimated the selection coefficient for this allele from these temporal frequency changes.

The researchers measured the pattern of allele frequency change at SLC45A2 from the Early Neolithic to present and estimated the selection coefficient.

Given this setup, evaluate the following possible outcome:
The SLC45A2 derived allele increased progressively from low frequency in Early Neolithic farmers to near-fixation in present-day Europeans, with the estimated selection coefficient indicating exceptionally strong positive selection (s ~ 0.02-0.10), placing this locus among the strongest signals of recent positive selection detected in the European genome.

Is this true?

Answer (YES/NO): YES